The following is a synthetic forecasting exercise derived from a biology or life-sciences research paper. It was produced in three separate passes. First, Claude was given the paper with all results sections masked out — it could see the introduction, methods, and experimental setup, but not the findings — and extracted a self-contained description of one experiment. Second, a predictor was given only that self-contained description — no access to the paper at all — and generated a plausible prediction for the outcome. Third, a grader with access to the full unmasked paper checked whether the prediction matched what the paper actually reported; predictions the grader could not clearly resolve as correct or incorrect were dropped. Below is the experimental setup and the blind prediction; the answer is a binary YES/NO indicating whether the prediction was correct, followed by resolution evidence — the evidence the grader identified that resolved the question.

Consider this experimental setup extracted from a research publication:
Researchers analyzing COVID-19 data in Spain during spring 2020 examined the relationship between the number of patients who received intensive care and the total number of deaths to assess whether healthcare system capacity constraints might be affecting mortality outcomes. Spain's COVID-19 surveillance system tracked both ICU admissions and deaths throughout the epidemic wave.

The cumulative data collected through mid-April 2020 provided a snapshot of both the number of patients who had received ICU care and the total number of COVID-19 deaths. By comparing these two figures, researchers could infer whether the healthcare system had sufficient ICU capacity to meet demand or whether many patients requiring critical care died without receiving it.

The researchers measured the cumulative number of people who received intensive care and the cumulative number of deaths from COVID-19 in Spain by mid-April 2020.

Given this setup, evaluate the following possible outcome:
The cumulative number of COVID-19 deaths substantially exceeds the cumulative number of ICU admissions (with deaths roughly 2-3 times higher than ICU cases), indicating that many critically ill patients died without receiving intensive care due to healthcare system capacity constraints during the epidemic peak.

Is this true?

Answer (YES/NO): NO